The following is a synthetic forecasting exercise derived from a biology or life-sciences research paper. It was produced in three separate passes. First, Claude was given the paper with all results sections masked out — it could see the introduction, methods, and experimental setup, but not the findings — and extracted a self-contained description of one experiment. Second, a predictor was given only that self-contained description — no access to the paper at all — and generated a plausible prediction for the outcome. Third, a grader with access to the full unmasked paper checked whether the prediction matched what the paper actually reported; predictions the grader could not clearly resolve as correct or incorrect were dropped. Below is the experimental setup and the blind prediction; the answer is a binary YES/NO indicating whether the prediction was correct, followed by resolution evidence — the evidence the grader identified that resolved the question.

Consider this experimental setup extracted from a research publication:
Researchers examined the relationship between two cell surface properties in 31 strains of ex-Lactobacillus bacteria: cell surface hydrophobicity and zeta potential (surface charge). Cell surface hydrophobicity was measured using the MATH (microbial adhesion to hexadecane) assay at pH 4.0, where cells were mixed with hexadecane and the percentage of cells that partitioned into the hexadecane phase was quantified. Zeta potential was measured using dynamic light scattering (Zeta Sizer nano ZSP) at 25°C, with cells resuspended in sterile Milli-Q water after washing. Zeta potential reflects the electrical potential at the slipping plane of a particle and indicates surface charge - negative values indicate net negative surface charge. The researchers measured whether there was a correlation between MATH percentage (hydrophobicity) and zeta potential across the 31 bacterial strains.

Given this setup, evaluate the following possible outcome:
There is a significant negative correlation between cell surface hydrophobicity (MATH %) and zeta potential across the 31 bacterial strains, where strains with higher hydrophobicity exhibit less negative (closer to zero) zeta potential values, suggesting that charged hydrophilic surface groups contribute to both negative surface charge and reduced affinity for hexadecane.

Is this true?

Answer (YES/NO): NO